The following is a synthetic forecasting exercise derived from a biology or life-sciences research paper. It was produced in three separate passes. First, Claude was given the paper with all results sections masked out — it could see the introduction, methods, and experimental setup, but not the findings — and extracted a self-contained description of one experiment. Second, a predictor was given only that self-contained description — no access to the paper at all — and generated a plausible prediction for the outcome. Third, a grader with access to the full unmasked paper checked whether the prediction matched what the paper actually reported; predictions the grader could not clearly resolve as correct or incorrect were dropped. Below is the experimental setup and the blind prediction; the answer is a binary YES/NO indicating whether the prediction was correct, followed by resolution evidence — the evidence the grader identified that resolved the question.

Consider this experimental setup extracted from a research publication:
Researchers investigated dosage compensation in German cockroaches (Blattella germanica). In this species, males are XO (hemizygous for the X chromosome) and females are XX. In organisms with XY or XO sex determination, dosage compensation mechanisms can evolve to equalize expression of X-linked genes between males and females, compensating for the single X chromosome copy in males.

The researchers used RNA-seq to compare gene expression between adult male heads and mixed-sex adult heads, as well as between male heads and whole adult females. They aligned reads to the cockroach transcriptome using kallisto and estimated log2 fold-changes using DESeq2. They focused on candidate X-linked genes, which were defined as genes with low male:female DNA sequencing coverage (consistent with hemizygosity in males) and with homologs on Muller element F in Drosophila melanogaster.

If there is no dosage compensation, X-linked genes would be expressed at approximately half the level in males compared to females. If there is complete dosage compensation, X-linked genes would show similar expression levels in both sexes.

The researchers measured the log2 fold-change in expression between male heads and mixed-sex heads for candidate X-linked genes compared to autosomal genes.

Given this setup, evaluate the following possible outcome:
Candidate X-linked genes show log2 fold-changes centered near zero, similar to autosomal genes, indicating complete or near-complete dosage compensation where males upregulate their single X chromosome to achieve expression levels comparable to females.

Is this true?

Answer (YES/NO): YES